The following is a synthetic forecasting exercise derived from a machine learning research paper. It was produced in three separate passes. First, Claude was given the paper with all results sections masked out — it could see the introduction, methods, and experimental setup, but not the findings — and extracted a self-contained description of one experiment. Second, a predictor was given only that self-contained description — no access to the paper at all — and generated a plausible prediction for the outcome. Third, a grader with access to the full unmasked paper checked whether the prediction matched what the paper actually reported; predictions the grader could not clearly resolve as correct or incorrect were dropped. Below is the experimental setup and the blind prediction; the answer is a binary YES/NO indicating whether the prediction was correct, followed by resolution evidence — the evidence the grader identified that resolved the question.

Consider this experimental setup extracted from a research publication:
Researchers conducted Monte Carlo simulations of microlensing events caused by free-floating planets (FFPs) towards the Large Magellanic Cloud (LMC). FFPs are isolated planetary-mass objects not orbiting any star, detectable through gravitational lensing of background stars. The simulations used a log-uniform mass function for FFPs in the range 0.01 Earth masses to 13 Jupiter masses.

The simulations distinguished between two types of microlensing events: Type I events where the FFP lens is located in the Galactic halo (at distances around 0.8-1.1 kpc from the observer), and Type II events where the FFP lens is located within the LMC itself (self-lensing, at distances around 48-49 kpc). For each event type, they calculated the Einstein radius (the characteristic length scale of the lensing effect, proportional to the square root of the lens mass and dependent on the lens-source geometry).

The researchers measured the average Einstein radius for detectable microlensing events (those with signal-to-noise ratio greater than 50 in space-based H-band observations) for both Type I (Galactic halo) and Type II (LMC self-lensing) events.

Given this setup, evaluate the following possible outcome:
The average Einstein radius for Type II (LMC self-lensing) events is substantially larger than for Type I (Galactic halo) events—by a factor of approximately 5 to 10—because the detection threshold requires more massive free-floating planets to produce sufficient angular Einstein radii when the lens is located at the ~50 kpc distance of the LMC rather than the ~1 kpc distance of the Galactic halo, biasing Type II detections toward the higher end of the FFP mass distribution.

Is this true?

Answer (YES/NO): NO